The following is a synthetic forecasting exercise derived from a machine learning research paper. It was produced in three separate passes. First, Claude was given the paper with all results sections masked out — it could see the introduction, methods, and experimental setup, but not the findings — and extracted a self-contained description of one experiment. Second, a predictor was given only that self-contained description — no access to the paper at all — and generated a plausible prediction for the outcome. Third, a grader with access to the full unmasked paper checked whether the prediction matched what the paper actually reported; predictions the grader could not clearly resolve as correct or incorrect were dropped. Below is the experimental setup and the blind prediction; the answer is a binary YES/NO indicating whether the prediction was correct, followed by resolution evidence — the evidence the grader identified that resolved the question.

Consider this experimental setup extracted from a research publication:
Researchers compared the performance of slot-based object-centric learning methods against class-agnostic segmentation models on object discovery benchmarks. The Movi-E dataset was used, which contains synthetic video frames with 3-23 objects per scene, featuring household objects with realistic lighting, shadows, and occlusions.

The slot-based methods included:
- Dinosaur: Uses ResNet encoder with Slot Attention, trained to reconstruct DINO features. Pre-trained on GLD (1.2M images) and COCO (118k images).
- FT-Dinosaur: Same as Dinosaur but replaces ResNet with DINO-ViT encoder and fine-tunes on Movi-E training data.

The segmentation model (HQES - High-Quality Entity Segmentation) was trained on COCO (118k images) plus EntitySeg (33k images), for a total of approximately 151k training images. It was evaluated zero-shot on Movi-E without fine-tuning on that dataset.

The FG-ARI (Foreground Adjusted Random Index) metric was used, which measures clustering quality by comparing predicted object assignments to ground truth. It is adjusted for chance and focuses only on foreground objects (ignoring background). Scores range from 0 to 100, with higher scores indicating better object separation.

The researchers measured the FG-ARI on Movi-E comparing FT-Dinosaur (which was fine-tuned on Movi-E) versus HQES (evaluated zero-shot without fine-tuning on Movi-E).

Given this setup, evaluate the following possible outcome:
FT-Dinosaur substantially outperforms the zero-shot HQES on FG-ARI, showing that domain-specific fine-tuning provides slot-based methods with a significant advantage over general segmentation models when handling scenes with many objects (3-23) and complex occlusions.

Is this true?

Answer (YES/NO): NO